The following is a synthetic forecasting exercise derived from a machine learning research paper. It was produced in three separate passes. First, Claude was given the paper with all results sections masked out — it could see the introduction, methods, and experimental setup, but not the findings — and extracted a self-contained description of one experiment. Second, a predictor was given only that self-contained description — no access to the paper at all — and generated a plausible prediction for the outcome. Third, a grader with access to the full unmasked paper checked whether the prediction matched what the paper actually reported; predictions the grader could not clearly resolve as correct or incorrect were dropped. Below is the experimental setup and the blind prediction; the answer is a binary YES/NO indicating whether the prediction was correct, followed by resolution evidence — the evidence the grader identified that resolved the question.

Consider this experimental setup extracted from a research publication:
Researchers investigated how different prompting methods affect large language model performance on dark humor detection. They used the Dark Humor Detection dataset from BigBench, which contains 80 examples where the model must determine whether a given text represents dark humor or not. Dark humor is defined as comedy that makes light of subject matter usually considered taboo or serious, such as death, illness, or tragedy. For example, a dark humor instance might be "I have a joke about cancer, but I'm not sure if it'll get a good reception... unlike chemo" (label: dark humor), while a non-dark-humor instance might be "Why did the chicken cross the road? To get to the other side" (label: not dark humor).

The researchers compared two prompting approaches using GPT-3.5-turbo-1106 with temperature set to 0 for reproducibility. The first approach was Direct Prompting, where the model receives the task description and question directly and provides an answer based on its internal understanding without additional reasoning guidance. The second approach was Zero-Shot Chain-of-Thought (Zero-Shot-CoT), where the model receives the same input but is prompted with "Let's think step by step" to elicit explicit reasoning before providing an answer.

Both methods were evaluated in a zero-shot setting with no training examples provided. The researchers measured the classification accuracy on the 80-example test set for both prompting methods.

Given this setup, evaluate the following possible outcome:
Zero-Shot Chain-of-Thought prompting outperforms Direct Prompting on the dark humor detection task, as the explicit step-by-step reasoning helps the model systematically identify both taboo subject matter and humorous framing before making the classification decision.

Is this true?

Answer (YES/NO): NO